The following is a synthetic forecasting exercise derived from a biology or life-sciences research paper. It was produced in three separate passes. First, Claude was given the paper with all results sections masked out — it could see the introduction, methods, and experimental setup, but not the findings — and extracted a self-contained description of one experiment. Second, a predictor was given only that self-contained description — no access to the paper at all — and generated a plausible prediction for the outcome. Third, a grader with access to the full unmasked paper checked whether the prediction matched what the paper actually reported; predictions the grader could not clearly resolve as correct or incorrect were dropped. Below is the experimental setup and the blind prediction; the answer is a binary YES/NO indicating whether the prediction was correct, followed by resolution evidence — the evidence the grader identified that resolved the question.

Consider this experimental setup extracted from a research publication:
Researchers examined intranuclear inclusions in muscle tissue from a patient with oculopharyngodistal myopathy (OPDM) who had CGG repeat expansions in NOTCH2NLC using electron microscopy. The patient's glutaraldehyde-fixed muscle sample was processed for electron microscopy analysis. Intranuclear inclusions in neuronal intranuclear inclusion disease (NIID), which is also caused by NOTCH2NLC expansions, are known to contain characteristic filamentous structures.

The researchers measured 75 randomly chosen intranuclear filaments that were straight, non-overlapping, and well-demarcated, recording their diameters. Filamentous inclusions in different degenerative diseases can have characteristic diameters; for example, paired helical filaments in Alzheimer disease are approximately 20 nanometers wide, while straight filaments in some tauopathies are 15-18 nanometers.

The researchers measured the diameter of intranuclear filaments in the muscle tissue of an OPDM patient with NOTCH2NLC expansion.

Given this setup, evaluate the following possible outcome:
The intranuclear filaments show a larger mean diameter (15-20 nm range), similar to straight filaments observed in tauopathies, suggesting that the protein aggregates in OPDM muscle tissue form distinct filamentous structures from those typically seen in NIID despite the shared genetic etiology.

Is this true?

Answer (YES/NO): NO